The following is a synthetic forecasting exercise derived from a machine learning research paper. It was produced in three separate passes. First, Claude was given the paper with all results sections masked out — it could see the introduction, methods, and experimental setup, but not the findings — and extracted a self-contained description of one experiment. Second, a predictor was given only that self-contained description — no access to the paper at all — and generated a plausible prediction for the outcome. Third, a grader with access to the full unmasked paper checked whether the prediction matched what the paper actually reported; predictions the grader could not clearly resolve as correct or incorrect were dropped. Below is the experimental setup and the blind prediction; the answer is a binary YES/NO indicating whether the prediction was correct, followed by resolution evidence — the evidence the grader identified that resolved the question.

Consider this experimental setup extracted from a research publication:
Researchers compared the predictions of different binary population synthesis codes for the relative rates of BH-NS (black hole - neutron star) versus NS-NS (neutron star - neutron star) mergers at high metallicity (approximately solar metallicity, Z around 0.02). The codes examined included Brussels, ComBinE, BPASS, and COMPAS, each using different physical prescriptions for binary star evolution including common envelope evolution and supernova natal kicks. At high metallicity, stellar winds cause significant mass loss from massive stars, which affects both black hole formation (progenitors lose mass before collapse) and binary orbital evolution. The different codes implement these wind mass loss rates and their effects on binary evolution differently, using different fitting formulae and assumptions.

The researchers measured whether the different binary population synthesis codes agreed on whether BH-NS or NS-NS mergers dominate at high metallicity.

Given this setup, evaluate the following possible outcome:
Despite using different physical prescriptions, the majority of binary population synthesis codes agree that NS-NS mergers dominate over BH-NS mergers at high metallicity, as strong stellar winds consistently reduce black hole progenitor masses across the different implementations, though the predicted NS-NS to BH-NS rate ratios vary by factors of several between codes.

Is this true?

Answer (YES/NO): YES